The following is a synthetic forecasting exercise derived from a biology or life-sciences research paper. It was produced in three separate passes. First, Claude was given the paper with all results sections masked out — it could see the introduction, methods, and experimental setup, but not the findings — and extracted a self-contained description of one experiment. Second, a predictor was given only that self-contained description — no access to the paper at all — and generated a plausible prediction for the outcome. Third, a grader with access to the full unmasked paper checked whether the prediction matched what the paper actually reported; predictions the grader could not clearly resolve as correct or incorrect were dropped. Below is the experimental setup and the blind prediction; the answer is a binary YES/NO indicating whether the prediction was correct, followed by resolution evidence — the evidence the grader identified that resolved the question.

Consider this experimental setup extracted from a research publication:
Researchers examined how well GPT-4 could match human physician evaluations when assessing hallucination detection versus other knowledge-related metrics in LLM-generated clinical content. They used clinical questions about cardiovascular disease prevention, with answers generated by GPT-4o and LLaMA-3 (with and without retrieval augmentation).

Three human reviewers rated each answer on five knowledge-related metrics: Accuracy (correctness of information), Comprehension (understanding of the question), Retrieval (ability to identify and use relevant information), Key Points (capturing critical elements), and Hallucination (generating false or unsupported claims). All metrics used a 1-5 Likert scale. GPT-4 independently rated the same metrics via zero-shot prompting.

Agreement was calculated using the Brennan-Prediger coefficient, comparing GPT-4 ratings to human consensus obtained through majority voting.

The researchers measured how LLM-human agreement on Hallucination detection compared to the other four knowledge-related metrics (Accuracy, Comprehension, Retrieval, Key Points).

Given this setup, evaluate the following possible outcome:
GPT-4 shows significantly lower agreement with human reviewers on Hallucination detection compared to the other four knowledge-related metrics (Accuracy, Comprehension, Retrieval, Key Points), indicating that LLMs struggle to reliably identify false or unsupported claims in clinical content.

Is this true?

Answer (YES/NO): NO